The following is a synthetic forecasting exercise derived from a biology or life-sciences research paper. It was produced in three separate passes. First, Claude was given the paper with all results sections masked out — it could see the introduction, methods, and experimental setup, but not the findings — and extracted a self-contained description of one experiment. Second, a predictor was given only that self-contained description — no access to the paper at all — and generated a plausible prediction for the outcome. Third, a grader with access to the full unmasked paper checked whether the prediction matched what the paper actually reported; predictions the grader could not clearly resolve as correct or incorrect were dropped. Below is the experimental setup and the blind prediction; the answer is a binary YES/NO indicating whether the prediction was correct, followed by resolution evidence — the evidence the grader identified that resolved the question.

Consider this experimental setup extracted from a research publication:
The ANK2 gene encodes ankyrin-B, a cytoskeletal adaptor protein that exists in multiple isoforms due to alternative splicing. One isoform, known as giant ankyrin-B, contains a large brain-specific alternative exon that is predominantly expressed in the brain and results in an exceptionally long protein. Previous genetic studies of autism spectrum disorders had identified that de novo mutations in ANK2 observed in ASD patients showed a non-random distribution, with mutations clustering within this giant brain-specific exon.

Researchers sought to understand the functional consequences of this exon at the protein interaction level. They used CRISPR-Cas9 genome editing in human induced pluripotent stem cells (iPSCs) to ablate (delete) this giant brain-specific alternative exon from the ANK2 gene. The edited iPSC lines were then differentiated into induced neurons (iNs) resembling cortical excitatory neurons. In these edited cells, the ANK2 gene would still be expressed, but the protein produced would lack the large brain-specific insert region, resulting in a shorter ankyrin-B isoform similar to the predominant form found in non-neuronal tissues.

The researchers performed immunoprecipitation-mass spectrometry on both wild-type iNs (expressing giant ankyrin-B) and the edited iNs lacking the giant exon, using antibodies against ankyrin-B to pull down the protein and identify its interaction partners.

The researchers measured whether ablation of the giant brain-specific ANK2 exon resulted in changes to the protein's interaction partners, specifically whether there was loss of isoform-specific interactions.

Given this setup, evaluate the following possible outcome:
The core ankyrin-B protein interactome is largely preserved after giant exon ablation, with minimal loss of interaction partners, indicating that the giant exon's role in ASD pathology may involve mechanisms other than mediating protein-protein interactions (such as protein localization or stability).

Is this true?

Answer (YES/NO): NO